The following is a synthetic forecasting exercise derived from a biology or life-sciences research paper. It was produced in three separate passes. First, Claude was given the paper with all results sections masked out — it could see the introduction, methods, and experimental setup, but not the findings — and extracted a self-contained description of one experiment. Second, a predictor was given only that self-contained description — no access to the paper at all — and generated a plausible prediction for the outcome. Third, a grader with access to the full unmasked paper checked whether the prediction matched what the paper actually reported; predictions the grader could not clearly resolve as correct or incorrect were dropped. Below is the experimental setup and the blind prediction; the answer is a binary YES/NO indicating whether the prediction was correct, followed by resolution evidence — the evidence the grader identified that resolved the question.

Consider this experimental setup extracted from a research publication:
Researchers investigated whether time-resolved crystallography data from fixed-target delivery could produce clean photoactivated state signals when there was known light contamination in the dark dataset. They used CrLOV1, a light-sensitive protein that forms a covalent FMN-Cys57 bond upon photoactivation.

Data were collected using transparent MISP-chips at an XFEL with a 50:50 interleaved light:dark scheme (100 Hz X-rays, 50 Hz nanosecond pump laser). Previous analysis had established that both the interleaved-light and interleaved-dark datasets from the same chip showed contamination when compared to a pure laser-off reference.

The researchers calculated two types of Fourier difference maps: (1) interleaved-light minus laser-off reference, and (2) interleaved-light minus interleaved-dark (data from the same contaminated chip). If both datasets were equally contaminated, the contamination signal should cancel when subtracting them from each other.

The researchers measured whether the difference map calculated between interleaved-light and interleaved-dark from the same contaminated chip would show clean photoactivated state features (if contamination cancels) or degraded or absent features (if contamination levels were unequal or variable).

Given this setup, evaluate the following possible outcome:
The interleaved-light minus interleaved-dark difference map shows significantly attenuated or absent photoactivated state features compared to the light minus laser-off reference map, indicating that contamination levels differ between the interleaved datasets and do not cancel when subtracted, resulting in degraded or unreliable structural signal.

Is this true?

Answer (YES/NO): NO